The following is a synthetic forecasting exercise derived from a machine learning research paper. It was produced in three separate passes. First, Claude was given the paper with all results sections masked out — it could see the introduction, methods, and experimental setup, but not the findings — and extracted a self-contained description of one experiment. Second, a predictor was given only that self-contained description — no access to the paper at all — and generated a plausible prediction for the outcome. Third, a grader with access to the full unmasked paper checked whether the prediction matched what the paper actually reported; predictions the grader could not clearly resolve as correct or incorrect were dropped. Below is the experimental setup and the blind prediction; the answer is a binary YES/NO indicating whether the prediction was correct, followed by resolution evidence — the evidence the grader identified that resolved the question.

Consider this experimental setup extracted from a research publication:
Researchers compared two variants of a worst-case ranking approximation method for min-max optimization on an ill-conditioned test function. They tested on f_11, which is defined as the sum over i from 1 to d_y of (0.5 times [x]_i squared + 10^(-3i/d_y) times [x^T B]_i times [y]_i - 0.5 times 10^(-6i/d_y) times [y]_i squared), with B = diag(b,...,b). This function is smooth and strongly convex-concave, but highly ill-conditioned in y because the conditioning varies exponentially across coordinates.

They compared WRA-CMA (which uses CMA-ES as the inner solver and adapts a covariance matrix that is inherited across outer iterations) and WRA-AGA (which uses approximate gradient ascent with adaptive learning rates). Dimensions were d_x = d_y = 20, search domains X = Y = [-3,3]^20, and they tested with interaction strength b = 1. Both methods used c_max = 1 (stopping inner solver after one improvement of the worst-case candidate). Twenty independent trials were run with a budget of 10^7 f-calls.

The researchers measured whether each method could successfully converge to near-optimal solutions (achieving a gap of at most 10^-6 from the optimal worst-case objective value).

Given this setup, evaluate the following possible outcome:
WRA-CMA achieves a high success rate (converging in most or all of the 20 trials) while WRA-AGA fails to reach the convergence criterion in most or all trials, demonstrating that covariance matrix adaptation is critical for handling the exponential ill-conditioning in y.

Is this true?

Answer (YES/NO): YES